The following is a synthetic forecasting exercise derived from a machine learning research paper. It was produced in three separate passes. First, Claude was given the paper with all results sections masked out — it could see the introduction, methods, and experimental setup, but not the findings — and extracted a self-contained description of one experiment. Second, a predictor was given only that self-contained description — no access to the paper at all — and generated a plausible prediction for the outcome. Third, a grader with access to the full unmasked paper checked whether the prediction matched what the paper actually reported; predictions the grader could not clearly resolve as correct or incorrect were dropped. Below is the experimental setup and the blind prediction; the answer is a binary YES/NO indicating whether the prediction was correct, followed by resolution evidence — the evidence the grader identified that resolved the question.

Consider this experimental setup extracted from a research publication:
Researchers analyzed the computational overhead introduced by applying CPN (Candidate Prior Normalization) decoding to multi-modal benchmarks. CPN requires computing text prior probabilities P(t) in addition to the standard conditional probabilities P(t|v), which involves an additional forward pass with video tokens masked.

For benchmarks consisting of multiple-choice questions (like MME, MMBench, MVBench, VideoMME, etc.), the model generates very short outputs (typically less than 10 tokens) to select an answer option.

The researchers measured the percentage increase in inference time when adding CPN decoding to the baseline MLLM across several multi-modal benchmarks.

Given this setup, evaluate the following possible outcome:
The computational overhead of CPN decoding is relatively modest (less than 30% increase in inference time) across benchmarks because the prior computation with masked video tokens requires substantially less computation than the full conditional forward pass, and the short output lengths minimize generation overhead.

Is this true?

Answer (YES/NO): YES